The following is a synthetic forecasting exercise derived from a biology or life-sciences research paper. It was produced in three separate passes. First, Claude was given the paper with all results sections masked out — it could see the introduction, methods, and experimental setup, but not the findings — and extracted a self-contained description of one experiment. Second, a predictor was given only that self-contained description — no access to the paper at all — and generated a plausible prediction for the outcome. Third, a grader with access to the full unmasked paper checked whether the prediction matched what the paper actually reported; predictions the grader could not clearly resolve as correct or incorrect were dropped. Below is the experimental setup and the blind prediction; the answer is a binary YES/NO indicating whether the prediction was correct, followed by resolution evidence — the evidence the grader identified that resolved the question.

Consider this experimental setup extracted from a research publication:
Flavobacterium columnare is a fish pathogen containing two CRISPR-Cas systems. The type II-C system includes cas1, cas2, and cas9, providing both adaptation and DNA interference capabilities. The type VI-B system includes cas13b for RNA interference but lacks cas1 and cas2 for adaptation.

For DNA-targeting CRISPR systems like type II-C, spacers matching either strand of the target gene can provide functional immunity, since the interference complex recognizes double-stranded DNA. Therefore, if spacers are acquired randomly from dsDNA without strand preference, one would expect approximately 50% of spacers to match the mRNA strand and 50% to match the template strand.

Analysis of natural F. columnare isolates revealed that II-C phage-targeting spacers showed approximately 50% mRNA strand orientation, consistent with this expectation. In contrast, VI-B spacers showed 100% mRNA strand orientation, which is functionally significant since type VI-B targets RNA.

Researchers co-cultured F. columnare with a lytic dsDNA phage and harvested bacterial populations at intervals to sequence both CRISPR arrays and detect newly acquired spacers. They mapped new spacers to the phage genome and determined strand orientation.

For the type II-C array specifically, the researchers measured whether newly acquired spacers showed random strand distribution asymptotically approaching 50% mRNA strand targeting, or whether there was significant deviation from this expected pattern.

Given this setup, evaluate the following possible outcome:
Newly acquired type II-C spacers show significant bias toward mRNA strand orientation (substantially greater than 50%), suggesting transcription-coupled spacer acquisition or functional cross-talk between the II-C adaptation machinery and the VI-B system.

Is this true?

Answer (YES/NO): NO